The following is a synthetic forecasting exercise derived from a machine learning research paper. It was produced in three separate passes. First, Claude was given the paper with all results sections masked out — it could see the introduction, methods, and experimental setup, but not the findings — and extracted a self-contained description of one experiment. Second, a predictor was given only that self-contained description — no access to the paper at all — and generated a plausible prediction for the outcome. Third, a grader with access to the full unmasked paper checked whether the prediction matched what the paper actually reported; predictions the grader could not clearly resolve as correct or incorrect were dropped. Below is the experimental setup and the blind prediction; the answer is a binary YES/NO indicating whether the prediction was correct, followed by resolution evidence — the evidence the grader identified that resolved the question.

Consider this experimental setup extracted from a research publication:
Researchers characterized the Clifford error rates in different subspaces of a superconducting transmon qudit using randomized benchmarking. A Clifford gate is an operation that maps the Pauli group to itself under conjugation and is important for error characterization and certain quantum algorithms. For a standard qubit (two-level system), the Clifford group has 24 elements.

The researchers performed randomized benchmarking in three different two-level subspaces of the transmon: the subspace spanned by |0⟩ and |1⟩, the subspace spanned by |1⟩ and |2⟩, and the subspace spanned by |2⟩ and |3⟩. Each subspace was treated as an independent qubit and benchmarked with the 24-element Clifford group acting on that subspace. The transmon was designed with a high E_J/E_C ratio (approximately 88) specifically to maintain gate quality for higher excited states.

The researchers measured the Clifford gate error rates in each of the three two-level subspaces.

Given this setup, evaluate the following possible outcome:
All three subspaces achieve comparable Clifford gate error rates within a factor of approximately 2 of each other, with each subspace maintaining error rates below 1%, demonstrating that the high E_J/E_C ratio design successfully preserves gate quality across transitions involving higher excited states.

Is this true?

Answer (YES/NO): NO